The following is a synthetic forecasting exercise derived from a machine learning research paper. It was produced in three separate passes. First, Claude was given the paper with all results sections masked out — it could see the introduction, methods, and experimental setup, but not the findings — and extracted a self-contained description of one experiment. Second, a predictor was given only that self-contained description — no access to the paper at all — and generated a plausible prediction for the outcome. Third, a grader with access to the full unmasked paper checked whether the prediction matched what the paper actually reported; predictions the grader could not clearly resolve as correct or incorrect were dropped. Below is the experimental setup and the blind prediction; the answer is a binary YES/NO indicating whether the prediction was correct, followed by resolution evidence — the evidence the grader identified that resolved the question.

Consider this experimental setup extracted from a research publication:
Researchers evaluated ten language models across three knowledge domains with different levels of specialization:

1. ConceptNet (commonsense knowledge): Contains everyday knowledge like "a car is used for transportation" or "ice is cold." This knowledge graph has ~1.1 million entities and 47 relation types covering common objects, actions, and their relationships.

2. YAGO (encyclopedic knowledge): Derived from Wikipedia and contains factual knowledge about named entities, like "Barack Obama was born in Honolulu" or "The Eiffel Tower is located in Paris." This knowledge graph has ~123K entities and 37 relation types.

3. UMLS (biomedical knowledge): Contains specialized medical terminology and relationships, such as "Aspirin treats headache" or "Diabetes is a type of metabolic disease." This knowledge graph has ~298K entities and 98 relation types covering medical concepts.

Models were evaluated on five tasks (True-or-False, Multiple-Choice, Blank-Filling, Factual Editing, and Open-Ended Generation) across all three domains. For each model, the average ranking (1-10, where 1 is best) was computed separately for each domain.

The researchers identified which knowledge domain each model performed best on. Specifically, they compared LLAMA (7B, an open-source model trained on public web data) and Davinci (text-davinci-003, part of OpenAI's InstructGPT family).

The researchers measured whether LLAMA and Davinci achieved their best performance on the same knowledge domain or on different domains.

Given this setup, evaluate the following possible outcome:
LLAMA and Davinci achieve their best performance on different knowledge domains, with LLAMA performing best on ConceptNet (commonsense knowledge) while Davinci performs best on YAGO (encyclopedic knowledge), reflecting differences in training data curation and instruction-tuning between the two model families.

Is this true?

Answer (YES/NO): NO